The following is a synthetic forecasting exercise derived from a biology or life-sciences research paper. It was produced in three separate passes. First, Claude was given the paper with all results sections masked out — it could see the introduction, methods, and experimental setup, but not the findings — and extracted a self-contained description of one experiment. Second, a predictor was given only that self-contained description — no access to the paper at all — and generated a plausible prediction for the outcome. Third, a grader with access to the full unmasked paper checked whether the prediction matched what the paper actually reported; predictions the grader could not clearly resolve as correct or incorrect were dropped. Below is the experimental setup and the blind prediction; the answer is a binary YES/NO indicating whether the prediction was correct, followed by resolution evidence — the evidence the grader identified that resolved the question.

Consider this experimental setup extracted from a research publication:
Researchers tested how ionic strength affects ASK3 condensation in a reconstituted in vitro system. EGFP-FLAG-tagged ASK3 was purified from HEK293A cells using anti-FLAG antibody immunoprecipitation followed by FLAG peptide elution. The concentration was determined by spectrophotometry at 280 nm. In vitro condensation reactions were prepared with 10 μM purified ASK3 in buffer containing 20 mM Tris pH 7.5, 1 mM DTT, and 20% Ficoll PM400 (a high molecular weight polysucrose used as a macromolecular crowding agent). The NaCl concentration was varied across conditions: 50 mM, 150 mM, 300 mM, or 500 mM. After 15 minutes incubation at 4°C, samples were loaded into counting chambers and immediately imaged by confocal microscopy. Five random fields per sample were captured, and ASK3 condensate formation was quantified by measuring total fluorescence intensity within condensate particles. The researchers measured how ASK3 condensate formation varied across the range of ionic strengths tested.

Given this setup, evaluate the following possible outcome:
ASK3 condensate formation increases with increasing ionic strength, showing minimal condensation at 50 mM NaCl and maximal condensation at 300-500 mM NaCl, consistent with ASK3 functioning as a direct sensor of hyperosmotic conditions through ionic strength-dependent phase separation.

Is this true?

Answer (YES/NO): NO